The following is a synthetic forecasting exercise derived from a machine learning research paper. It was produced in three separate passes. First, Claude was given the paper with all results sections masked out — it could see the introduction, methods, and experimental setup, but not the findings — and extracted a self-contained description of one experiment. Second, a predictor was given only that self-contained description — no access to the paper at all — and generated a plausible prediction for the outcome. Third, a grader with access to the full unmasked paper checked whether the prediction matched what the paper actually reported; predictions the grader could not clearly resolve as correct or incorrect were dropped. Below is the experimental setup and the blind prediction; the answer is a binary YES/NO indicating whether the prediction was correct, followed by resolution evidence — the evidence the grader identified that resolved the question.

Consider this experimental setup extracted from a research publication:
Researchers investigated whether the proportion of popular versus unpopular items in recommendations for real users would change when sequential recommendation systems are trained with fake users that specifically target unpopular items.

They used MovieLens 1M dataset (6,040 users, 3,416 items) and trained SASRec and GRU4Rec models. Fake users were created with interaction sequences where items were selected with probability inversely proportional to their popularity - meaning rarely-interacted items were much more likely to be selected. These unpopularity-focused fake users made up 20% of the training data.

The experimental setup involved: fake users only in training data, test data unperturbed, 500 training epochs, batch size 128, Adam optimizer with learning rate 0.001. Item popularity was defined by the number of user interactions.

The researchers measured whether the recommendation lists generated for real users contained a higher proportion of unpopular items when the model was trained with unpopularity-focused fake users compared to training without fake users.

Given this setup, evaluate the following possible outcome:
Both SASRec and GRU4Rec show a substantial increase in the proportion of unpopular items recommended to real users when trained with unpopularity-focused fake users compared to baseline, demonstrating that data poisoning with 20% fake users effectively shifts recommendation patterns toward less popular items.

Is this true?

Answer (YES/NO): NO